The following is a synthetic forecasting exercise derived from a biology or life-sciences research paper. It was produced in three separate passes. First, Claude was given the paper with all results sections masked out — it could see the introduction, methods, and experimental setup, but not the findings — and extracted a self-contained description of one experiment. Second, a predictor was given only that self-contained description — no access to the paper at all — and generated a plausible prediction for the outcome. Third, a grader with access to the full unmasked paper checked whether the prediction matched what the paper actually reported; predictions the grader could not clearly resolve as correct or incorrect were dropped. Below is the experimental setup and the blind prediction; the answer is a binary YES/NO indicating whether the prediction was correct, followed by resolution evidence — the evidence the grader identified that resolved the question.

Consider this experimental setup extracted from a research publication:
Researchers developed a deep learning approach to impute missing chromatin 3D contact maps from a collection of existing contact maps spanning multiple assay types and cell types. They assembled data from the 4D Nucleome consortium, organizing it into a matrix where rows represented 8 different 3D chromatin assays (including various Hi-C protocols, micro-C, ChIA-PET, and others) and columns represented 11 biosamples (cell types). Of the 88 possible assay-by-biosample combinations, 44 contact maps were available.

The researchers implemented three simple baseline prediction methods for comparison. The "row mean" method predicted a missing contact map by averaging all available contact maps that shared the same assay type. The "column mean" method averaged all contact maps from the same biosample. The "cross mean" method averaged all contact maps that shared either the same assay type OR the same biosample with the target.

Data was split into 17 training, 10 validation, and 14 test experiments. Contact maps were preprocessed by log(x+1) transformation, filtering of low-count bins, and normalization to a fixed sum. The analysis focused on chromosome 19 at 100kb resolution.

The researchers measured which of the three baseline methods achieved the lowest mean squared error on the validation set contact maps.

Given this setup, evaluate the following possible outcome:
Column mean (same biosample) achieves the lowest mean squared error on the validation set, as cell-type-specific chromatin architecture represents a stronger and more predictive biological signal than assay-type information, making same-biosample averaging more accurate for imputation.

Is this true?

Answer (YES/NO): NO